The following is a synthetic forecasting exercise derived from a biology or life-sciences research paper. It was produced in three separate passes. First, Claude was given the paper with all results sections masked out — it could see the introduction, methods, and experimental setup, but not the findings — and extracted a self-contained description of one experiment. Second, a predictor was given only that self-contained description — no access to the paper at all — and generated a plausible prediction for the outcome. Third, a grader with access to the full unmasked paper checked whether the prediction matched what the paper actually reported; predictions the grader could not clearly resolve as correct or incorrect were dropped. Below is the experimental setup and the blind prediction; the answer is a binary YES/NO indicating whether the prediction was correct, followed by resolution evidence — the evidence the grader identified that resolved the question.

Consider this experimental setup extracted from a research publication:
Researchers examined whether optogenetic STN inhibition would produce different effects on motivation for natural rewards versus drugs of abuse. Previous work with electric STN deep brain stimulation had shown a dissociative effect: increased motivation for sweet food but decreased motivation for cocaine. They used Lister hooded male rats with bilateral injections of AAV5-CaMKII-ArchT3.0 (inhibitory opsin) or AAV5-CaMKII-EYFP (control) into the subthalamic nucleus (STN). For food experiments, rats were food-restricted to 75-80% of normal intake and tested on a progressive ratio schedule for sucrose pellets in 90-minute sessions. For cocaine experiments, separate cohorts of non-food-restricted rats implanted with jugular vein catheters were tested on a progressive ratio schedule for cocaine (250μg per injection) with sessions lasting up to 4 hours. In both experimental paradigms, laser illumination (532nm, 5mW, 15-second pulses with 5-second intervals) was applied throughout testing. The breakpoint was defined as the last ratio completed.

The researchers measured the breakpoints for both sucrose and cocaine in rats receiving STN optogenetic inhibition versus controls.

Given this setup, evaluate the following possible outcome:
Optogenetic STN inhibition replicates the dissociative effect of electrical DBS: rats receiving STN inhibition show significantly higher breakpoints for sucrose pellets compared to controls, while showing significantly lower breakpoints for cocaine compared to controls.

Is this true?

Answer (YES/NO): YES